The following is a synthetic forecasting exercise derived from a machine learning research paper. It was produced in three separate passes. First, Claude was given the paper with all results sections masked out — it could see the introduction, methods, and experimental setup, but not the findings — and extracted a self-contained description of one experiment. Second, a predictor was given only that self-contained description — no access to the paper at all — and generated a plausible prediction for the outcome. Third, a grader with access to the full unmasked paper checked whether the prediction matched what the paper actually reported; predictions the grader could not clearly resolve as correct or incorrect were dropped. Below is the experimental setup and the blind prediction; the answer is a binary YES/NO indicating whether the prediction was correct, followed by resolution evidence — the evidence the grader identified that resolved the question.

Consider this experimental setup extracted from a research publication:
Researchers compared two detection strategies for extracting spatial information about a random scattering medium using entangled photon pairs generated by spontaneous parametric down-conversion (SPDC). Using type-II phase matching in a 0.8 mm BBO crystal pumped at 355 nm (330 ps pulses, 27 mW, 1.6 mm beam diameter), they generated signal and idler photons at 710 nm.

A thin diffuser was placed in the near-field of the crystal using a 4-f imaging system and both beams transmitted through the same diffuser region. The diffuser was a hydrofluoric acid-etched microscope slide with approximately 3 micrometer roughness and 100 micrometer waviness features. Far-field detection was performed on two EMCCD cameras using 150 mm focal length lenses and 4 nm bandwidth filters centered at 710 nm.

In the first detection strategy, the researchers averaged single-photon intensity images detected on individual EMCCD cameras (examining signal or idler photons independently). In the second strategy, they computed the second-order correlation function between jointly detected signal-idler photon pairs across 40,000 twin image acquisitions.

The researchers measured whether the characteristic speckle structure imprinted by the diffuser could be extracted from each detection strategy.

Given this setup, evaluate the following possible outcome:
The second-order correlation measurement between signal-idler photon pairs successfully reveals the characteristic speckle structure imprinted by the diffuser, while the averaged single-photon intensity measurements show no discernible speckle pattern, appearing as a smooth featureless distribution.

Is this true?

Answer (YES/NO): NO